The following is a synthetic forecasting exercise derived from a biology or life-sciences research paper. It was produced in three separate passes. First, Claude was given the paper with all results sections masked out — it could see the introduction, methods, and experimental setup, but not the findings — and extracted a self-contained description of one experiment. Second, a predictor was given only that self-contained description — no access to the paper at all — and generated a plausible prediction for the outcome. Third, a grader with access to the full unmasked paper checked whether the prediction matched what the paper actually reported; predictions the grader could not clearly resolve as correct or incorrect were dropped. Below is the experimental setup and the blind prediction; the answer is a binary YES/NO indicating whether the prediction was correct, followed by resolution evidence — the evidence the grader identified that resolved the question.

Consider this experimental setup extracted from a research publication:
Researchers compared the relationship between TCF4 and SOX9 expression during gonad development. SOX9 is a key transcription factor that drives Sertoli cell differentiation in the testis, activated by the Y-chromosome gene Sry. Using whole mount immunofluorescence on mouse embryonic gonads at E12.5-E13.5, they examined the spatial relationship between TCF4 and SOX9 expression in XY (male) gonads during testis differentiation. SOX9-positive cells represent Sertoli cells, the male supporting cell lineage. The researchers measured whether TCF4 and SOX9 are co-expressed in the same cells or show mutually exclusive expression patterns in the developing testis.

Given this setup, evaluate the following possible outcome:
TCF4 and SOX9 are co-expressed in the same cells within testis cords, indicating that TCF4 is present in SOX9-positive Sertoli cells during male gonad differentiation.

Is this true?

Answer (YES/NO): NO